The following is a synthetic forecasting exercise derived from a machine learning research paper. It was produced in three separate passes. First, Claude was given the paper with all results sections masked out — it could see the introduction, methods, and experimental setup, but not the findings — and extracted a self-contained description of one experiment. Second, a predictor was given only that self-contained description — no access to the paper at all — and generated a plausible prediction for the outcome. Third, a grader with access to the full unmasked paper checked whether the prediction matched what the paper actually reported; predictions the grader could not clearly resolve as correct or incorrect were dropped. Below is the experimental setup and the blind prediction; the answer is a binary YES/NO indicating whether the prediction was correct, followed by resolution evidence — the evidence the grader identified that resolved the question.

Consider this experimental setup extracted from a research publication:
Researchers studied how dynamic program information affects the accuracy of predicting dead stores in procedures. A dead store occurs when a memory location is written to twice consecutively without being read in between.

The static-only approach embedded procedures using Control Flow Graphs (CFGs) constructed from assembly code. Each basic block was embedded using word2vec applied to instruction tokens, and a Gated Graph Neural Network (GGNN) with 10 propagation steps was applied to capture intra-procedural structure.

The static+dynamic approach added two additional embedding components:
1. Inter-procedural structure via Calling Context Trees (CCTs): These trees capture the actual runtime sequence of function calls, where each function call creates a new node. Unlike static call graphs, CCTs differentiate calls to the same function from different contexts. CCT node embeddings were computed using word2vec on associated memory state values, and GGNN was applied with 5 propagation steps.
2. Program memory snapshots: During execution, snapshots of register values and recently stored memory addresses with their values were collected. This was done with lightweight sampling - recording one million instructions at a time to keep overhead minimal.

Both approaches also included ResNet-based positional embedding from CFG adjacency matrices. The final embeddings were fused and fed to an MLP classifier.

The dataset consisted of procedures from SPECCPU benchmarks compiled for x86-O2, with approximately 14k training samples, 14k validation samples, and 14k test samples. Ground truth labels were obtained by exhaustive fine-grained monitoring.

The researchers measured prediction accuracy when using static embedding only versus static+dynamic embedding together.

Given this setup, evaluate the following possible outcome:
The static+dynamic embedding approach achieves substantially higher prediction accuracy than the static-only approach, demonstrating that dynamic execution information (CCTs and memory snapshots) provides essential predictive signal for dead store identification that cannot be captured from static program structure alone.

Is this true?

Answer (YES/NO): YES